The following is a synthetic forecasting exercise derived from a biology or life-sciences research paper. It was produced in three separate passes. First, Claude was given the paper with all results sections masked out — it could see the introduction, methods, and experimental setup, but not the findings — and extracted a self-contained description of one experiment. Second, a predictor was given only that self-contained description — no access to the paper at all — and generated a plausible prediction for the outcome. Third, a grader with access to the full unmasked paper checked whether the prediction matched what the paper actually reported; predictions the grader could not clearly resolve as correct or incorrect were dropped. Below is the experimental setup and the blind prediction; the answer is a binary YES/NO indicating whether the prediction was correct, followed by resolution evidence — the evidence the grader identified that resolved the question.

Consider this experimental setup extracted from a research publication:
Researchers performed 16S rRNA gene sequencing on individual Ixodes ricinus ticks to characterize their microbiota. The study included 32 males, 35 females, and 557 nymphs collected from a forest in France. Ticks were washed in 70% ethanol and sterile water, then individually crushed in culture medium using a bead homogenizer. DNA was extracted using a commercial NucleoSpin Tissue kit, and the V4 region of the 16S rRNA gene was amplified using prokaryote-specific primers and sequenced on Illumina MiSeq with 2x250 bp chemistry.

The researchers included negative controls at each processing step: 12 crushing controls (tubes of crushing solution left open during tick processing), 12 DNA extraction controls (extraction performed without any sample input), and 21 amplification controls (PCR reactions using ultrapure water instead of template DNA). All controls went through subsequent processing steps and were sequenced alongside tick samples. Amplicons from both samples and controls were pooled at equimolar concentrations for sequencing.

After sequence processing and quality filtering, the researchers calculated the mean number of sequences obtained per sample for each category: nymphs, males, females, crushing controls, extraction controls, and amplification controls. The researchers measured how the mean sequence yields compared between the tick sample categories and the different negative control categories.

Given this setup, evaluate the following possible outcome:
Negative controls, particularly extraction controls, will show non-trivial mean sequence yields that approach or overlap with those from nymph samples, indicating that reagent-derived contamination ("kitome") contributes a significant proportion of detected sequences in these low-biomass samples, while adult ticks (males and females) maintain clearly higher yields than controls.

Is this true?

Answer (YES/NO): NO